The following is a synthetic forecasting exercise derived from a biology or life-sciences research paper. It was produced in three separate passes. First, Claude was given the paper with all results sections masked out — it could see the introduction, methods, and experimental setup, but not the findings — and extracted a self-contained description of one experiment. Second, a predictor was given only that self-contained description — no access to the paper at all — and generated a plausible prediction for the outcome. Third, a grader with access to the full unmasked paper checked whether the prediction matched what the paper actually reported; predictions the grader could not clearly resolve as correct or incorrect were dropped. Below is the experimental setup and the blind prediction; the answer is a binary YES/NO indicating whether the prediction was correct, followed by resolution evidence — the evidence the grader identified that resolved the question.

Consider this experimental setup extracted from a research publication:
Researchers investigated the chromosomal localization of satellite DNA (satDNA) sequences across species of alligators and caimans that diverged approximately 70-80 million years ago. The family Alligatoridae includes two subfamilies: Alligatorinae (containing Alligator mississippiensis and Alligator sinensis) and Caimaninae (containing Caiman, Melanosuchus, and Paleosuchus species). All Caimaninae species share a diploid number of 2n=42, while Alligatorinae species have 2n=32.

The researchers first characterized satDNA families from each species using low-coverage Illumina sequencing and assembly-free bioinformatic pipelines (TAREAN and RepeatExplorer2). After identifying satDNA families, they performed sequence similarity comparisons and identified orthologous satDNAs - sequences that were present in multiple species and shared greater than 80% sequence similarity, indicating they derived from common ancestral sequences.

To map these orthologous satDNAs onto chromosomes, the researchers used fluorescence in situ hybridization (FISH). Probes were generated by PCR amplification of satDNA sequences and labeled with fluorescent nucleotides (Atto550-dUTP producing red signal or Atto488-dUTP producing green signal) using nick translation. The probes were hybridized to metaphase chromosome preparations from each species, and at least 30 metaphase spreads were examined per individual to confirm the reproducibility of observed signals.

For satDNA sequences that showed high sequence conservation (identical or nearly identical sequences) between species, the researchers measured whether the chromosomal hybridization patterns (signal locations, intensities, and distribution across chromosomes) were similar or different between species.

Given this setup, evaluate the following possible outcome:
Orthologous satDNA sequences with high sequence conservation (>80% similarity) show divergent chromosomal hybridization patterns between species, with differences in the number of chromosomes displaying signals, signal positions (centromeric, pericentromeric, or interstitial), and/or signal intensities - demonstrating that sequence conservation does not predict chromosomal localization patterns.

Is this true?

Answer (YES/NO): YES